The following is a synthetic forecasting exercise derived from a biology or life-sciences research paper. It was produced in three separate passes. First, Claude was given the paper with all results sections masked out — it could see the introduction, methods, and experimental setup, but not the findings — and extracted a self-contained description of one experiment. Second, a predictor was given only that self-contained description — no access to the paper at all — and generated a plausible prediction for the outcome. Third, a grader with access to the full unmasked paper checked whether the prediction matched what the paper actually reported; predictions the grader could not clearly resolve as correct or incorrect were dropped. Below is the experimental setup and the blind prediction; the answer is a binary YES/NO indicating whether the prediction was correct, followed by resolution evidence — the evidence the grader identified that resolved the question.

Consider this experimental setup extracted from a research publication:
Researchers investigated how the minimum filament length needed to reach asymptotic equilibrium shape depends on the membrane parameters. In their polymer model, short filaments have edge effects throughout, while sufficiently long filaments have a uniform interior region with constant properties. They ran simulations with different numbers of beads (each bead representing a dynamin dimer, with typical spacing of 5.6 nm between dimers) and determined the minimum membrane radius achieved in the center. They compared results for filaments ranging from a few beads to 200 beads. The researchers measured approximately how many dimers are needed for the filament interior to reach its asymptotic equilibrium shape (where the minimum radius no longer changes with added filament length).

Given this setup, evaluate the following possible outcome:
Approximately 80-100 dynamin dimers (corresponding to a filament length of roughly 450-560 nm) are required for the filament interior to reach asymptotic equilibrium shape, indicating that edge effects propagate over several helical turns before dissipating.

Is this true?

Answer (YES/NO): NO